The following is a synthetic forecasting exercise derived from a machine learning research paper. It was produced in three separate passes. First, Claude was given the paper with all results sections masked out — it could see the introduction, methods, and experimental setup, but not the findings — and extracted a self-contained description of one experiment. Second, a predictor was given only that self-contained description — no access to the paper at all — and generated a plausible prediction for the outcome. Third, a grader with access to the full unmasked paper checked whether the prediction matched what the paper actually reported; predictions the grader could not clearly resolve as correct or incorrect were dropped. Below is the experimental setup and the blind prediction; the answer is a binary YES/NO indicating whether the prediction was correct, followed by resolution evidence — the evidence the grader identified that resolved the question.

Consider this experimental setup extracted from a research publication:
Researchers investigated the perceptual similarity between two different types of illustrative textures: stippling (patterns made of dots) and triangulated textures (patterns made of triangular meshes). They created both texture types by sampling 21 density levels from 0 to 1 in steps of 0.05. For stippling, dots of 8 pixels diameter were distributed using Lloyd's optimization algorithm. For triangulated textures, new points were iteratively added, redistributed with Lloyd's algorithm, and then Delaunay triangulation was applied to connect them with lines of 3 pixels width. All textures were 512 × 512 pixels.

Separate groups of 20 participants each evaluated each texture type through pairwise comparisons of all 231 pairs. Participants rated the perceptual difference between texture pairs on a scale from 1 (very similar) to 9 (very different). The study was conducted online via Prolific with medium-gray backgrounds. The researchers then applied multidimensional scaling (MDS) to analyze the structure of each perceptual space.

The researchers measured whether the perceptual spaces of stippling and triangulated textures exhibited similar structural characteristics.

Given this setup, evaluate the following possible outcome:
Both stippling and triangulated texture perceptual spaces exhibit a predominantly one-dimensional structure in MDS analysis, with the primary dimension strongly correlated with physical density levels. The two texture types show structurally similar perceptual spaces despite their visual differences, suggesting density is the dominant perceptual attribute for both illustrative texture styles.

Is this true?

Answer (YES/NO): YES